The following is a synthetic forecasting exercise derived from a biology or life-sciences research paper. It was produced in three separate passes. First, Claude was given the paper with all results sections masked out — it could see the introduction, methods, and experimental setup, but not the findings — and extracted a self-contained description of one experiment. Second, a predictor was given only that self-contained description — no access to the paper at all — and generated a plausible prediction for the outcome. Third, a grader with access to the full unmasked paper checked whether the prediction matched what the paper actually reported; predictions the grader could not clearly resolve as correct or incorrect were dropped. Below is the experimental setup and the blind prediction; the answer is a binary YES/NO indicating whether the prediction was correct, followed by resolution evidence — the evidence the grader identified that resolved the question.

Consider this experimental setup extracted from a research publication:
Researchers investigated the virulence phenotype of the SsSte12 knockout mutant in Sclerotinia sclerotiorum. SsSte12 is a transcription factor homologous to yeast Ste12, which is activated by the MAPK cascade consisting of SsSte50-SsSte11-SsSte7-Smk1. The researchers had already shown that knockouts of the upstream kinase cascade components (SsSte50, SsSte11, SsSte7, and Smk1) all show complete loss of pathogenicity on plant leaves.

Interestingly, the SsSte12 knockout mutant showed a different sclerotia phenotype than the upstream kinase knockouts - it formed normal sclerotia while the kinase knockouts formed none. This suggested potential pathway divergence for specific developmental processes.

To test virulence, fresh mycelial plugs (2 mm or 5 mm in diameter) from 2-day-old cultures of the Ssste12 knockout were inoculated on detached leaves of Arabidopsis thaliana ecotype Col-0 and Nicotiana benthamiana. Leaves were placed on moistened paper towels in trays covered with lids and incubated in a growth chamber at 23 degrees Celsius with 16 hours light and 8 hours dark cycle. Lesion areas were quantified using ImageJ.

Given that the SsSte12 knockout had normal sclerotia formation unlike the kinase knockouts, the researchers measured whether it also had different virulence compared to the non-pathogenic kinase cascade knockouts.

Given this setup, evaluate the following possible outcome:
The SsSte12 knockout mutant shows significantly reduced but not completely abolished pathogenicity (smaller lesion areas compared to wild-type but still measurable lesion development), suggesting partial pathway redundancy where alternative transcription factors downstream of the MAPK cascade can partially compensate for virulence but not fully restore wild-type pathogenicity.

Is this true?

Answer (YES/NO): YES